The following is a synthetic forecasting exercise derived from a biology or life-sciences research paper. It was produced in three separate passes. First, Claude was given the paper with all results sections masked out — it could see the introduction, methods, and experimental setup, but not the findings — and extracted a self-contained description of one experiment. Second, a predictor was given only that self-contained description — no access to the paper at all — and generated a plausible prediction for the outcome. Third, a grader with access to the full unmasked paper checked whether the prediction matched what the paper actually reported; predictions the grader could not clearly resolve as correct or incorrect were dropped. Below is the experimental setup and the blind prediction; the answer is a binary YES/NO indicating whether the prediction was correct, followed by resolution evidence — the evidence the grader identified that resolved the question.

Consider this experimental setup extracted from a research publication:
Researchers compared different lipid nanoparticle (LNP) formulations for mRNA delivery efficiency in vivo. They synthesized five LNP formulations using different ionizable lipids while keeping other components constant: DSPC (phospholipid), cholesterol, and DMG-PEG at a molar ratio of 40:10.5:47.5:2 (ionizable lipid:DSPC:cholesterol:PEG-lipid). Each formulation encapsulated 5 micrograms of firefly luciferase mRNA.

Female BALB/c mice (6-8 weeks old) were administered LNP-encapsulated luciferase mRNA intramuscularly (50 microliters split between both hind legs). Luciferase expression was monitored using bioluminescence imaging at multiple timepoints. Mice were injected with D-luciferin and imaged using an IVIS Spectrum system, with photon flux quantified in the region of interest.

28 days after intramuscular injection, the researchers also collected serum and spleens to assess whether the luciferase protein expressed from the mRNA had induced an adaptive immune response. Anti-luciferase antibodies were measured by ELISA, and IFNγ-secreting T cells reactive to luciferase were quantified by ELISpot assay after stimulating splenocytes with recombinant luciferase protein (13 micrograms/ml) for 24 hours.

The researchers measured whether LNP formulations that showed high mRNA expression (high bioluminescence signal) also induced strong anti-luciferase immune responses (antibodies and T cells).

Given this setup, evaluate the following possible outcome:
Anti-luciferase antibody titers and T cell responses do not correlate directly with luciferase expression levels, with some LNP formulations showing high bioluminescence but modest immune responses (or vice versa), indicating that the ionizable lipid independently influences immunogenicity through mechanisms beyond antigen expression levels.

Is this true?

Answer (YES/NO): YES